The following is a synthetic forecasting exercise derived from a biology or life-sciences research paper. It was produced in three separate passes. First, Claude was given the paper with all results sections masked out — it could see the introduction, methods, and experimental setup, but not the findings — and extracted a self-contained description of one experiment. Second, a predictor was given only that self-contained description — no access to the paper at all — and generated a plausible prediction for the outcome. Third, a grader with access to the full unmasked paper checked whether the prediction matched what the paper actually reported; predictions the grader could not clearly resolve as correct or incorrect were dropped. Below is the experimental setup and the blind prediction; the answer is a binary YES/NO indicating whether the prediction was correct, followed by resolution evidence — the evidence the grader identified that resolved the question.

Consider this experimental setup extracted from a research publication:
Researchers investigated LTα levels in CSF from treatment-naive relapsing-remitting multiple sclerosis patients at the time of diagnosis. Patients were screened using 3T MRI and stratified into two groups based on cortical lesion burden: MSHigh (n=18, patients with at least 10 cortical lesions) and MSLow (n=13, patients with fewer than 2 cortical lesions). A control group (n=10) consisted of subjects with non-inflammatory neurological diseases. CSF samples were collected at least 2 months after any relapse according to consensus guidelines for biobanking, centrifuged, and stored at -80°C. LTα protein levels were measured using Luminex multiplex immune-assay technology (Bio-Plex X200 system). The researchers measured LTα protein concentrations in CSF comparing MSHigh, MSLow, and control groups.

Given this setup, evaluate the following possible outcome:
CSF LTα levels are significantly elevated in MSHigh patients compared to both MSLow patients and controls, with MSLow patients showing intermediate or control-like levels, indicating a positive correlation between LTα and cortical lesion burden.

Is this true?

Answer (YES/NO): YES